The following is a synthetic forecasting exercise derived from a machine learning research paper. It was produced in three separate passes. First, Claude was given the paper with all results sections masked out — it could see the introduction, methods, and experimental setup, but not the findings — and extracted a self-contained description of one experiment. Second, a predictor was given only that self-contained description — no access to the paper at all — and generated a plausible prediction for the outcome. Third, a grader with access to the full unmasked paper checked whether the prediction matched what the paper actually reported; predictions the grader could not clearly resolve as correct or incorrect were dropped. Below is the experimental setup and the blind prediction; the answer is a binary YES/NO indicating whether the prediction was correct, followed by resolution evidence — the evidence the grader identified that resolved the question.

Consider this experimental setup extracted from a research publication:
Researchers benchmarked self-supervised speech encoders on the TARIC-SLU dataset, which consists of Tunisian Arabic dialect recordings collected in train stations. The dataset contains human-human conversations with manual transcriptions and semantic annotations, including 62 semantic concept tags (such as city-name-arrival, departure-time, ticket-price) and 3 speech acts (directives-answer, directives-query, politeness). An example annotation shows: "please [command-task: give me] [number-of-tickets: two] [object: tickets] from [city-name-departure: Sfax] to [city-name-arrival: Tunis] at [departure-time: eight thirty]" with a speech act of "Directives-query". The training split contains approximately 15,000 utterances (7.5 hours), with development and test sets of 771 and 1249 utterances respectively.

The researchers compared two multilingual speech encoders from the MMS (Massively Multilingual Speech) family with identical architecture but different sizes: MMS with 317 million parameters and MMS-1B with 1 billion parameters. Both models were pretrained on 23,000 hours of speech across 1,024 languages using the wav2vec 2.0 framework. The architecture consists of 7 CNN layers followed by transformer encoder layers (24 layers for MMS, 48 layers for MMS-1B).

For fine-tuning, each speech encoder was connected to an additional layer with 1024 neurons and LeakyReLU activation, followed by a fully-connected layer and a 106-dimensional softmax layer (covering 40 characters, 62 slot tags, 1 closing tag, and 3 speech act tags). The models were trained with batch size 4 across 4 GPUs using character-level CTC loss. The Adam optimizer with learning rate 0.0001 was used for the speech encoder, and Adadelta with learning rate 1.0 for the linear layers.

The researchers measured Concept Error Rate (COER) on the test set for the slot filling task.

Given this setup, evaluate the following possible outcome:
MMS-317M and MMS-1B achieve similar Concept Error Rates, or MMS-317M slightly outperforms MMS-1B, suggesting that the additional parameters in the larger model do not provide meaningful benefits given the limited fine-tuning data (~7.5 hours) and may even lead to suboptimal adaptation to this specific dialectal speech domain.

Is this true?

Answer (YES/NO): NO